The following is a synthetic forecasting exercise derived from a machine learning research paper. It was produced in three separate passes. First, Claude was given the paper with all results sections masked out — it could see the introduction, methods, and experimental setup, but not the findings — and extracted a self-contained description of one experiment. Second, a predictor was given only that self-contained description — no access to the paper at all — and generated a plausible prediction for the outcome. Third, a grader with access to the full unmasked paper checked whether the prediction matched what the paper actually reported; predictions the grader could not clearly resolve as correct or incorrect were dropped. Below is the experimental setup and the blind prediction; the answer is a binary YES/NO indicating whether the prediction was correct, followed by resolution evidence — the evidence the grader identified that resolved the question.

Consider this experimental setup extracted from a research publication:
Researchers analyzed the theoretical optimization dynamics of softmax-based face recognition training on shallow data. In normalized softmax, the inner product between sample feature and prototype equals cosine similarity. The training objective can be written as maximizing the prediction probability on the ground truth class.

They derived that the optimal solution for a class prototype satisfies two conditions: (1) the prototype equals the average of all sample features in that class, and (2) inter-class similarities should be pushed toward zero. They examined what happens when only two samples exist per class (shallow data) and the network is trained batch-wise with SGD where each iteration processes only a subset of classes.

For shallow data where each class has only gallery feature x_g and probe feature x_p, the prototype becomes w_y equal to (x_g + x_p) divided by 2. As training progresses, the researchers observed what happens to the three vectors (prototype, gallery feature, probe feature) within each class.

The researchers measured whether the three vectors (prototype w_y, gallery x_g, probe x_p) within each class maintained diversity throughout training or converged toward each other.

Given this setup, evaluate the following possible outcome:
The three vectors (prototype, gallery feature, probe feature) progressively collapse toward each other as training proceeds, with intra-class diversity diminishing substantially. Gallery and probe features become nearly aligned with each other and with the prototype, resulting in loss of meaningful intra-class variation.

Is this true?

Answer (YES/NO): YES